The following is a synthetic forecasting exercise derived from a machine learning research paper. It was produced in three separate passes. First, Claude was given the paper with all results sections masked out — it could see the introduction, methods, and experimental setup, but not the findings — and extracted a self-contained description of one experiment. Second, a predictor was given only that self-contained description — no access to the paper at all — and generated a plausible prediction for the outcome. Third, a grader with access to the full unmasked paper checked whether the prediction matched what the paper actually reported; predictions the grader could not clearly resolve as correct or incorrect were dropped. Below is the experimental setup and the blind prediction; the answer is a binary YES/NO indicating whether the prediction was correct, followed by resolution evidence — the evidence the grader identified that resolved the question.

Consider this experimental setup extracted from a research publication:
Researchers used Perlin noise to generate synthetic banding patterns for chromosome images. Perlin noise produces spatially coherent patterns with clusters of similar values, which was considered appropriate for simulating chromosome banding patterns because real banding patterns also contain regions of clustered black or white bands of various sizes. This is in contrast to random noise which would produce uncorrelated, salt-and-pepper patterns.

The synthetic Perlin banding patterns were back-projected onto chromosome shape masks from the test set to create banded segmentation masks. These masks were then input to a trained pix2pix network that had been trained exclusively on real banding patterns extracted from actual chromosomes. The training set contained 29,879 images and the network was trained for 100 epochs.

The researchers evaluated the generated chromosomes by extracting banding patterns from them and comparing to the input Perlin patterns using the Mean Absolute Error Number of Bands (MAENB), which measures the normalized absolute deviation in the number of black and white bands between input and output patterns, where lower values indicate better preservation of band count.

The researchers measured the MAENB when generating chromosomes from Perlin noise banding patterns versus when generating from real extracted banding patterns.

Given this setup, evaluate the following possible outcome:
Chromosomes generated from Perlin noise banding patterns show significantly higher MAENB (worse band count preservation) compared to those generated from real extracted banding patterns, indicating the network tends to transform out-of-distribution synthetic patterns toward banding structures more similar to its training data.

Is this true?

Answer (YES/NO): YES